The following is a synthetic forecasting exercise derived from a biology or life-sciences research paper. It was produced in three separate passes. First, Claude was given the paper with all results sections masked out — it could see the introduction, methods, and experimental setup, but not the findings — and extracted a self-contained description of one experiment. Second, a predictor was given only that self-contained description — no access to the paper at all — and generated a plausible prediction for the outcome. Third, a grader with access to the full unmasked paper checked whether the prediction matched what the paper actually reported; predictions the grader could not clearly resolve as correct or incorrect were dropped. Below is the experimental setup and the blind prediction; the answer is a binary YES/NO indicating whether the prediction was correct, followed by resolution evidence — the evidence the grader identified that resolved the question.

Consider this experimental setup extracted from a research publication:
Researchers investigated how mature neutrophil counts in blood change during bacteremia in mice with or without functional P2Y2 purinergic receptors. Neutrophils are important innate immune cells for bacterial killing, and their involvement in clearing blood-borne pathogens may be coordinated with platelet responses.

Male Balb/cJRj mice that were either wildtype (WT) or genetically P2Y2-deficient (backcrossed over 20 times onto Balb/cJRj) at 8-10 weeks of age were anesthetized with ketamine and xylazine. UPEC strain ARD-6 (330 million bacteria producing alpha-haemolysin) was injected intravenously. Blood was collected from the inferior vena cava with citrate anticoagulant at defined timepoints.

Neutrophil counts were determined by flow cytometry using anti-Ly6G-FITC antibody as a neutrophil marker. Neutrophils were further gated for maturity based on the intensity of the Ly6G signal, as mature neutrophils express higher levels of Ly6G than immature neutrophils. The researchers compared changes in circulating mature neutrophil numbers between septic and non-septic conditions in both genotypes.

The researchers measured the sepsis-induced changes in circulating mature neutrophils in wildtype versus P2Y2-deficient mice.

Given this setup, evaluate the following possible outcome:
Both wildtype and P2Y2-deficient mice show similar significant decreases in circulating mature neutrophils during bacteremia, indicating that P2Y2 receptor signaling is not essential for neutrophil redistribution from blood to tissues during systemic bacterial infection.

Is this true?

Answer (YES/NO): NO